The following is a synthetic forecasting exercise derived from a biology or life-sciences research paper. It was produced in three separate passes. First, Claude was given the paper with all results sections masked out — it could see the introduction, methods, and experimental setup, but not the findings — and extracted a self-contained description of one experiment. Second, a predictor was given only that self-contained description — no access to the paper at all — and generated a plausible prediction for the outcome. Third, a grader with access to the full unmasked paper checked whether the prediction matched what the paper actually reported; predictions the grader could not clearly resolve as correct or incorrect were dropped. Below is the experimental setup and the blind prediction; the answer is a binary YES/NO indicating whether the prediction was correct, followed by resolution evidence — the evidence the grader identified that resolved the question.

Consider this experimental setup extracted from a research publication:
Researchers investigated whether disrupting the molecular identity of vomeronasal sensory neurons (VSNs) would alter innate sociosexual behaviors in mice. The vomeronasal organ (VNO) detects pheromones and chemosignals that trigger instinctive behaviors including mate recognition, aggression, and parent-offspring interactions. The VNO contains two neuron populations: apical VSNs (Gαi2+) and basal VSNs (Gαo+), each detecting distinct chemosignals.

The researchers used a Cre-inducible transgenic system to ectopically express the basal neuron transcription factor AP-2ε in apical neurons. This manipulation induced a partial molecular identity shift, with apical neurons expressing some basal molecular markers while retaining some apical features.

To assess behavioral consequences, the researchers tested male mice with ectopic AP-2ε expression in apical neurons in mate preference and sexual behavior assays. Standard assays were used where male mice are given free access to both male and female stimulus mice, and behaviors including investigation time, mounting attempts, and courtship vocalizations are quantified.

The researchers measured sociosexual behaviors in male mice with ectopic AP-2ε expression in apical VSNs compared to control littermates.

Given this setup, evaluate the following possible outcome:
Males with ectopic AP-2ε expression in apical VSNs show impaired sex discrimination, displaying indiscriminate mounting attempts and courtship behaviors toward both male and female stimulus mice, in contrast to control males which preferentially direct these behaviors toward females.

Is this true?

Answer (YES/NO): NO